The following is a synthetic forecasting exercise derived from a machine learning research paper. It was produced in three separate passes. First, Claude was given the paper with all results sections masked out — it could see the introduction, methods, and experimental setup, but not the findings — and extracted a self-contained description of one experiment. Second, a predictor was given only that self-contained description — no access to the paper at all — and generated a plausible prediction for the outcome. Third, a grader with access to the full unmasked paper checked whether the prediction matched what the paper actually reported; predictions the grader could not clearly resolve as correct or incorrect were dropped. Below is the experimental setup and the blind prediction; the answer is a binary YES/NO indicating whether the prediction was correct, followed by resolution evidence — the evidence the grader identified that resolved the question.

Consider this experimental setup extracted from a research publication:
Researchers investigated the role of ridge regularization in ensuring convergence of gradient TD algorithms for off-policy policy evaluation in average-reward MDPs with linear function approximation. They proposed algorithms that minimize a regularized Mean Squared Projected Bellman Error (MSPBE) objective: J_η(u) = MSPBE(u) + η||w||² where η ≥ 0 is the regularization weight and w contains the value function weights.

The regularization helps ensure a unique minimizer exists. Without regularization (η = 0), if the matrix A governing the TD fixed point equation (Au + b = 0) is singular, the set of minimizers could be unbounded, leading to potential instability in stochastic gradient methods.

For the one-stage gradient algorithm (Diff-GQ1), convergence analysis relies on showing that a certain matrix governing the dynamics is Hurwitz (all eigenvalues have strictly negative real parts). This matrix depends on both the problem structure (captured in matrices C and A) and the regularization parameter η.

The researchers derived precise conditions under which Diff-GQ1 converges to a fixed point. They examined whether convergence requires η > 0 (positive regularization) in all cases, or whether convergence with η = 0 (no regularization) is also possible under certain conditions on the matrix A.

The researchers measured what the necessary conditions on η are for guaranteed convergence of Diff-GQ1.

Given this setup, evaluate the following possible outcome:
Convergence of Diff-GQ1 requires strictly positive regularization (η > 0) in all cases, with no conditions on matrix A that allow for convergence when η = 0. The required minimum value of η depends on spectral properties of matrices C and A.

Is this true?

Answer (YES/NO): NO